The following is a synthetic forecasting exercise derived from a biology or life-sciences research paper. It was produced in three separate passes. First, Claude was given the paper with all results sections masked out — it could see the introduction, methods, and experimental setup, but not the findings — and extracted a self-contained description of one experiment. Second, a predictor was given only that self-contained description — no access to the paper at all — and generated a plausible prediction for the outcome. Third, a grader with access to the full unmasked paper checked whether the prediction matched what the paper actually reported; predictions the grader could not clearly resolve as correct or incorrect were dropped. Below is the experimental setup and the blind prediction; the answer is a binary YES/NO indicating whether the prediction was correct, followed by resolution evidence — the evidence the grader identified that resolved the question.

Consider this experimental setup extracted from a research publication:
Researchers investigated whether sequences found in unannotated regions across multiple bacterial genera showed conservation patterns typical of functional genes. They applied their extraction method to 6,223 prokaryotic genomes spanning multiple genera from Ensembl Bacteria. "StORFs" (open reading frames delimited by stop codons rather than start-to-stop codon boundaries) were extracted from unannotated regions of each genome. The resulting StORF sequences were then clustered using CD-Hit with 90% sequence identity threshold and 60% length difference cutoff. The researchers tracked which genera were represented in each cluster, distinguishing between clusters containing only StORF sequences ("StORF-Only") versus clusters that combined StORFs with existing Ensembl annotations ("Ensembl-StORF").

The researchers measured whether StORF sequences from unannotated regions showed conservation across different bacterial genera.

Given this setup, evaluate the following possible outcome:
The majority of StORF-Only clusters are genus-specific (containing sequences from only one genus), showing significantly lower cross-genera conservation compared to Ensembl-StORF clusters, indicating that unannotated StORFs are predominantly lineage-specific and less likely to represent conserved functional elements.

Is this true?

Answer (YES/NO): NO